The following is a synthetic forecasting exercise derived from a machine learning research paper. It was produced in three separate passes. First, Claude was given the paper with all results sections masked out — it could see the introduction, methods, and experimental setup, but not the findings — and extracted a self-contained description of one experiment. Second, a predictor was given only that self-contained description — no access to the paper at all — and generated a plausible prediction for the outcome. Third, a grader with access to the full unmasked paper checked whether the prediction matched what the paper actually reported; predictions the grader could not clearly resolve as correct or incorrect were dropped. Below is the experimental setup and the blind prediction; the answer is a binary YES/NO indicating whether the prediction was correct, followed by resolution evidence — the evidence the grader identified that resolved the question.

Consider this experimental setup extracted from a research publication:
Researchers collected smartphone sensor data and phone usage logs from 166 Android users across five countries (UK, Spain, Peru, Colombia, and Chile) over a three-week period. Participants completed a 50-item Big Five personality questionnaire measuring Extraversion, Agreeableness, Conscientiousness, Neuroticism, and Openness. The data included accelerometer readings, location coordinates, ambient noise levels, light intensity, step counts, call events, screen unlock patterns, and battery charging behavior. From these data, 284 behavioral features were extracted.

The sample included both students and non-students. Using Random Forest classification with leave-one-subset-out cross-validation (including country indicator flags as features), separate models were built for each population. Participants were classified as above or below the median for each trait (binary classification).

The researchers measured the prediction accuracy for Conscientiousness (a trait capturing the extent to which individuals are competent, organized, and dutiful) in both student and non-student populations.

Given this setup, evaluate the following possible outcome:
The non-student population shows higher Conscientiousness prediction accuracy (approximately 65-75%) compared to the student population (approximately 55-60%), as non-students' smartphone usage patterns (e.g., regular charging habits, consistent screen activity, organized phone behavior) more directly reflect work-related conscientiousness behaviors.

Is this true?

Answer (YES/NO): NO